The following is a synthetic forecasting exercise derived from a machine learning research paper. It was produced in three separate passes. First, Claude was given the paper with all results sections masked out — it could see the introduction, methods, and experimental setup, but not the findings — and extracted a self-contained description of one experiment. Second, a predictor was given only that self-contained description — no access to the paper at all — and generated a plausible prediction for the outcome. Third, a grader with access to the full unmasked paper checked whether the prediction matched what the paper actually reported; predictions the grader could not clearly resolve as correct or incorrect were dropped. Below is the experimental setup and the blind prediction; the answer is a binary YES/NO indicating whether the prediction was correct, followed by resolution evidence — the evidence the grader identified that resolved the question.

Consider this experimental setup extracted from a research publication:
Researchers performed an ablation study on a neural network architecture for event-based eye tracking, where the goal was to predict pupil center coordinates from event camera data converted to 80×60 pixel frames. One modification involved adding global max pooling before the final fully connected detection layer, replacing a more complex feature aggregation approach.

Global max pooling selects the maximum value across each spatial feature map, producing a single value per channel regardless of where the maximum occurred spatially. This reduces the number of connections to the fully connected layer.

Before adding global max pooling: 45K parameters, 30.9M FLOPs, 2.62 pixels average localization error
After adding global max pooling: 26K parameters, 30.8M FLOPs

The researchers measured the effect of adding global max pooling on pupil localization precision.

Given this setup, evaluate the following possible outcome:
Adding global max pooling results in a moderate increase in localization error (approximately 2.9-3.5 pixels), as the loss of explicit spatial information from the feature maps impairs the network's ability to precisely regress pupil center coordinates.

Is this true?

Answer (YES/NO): NO